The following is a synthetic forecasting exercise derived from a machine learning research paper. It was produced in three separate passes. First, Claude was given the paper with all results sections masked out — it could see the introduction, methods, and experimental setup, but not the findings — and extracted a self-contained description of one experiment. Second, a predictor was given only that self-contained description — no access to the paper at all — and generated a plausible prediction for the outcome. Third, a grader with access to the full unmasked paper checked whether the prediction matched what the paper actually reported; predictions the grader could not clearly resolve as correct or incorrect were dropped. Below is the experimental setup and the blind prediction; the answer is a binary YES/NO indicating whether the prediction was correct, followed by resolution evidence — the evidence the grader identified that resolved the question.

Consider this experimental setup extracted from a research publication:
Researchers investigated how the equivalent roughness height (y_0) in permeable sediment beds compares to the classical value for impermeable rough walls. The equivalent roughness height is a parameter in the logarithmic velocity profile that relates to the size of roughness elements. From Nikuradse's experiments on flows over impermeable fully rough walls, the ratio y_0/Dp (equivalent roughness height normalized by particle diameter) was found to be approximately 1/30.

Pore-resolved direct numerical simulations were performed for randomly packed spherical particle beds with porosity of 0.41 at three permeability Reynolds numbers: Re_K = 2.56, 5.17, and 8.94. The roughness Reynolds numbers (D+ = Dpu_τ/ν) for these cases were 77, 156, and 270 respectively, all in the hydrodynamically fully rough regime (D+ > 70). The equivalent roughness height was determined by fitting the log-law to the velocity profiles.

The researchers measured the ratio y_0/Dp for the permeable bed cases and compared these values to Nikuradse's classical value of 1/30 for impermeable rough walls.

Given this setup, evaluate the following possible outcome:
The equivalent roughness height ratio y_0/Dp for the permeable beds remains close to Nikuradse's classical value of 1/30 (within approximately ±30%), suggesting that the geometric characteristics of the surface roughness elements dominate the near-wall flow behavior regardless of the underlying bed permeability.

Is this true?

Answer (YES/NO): NO